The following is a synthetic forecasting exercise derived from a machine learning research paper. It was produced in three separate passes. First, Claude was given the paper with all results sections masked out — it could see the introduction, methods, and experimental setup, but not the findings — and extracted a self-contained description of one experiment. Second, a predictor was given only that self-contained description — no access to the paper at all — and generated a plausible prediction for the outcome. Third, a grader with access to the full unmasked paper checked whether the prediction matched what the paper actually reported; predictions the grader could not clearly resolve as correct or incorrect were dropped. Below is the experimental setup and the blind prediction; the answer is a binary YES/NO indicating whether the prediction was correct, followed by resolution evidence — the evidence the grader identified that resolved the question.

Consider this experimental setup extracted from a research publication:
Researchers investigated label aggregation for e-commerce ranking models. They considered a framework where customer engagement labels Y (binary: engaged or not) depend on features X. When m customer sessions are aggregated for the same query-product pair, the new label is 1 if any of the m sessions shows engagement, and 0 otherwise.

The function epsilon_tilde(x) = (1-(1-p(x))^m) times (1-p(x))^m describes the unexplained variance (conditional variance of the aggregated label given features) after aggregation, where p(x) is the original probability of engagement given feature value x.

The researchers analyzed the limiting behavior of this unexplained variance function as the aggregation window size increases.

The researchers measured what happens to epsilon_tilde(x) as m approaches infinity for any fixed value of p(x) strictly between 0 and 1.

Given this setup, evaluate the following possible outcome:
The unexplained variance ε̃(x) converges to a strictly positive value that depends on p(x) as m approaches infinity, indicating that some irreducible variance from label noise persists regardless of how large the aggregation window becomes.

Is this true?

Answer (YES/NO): NO